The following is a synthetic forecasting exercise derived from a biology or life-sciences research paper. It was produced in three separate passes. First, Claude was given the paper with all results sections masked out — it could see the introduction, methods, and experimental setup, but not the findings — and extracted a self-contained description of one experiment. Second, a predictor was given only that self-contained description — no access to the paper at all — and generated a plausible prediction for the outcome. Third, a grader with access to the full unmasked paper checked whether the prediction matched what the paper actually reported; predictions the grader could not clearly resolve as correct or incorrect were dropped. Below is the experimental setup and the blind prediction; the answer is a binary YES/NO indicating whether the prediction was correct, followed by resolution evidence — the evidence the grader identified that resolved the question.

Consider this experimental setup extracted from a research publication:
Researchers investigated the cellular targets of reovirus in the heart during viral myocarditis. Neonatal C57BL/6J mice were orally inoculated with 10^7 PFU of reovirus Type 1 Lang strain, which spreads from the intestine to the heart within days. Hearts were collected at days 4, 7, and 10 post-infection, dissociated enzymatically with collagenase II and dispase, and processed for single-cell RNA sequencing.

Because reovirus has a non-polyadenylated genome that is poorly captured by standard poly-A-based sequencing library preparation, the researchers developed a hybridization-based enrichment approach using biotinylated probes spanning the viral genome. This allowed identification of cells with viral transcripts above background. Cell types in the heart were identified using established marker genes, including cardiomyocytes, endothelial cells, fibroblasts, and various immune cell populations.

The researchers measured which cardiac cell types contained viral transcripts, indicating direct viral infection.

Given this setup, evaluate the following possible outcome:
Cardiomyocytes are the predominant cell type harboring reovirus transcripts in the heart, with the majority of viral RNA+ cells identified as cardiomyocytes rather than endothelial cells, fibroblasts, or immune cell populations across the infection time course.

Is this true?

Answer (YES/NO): NO